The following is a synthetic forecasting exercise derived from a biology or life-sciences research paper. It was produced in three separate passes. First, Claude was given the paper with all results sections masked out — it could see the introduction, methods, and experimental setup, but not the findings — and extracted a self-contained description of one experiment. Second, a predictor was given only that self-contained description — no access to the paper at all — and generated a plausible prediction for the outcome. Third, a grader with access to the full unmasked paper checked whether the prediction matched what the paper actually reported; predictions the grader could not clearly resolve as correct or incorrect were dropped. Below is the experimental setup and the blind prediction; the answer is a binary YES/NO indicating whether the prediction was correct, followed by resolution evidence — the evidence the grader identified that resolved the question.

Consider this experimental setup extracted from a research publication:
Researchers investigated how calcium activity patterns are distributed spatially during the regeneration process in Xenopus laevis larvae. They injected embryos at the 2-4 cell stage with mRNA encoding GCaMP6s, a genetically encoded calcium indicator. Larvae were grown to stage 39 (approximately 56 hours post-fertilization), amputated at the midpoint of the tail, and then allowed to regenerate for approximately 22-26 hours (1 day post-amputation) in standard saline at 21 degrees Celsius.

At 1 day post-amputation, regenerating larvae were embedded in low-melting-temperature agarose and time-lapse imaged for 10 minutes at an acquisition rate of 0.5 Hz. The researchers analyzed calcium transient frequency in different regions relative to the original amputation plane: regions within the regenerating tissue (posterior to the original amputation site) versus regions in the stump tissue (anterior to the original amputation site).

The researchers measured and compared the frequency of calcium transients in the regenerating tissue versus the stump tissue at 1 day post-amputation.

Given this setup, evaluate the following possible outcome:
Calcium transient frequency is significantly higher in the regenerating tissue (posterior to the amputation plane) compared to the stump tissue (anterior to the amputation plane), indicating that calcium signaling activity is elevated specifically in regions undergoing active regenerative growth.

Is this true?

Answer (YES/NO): YES